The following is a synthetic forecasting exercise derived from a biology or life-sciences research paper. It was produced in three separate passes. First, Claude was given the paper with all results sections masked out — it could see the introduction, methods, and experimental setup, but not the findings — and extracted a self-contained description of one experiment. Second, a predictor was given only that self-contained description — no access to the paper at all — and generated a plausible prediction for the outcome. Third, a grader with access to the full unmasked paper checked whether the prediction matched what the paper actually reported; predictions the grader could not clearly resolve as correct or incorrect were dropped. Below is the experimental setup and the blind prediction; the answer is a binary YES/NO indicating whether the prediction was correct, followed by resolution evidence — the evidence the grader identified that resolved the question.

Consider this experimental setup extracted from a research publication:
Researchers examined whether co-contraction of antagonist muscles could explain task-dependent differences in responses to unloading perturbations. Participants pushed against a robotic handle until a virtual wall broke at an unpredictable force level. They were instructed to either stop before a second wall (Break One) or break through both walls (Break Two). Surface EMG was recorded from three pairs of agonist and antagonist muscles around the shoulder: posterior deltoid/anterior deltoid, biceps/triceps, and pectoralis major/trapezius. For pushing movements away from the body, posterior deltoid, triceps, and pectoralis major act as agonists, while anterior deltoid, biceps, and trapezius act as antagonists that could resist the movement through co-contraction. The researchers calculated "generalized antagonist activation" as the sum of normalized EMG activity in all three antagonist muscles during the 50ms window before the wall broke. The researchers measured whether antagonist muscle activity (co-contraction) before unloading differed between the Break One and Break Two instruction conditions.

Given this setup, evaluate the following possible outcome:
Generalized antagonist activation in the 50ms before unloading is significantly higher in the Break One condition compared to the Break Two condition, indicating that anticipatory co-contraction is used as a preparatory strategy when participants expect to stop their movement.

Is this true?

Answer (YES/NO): NO